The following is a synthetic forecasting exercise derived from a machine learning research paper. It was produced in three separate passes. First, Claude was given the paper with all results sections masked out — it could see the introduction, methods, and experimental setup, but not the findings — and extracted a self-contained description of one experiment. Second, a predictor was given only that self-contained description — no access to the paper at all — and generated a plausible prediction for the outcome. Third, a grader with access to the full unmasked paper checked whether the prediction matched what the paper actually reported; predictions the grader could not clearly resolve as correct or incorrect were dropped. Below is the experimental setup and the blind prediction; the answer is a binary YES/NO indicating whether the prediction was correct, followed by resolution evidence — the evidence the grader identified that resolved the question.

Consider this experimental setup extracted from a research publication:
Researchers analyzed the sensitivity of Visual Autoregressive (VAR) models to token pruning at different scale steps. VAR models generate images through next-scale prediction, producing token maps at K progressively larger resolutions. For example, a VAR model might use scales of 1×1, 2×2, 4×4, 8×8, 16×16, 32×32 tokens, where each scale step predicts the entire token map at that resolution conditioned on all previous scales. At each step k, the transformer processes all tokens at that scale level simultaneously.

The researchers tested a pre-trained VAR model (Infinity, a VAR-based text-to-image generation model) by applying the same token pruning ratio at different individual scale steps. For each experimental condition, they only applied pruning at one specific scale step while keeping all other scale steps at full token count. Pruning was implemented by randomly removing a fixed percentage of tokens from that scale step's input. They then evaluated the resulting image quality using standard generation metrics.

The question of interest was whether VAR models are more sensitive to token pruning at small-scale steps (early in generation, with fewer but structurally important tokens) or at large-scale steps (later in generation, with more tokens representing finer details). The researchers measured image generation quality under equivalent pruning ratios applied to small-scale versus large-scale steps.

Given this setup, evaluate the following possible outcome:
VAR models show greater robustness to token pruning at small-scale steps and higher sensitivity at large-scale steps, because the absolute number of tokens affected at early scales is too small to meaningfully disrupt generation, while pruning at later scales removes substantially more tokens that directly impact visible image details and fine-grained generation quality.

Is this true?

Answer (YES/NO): NO